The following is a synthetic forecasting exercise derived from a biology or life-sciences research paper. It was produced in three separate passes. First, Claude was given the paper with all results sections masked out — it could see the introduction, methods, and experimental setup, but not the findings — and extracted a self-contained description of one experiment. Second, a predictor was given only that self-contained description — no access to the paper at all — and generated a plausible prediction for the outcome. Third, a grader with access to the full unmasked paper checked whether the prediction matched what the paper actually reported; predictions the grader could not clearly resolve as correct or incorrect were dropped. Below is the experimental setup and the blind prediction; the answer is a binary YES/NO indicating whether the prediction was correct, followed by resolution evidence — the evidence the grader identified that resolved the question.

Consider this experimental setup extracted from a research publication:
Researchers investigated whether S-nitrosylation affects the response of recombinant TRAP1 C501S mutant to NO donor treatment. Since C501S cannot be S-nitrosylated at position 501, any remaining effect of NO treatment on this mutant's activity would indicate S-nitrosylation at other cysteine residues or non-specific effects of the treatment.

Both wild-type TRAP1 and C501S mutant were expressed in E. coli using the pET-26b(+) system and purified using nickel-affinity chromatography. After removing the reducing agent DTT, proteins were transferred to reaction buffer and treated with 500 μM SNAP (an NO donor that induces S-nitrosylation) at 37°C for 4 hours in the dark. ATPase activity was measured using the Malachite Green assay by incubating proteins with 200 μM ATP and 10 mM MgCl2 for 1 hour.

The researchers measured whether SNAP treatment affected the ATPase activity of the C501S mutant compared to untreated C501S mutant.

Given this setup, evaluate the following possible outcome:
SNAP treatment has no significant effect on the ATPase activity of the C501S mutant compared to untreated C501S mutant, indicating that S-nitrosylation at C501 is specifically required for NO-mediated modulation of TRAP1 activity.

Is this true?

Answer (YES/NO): YES